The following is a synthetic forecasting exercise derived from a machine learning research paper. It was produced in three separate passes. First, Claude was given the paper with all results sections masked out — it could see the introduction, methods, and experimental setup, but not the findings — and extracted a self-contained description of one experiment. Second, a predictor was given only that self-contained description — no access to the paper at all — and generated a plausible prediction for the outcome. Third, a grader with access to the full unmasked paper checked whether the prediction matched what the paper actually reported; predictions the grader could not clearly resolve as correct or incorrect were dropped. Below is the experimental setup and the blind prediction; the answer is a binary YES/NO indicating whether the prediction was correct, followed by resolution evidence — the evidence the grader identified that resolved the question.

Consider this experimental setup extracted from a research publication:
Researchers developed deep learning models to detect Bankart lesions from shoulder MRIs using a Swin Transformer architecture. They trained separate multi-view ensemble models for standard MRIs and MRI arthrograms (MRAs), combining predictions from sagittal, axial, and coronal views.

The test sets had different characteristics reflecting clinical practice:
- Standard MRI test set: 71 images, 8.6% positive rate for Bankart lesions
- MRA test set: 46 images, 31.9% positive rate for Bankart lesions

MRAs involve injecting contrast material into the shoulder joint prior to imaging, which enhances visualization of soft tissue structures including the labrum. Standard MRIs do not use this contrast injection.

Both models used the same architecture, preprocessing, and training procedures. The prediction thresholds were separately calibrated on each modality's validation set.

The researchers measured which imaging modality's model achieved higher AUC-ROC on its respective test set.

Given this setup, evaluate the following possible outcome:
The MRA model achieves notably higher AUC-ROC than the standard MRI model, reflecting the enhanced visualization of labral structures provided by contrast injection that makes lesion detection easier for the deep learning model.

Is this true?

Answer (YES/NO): NO